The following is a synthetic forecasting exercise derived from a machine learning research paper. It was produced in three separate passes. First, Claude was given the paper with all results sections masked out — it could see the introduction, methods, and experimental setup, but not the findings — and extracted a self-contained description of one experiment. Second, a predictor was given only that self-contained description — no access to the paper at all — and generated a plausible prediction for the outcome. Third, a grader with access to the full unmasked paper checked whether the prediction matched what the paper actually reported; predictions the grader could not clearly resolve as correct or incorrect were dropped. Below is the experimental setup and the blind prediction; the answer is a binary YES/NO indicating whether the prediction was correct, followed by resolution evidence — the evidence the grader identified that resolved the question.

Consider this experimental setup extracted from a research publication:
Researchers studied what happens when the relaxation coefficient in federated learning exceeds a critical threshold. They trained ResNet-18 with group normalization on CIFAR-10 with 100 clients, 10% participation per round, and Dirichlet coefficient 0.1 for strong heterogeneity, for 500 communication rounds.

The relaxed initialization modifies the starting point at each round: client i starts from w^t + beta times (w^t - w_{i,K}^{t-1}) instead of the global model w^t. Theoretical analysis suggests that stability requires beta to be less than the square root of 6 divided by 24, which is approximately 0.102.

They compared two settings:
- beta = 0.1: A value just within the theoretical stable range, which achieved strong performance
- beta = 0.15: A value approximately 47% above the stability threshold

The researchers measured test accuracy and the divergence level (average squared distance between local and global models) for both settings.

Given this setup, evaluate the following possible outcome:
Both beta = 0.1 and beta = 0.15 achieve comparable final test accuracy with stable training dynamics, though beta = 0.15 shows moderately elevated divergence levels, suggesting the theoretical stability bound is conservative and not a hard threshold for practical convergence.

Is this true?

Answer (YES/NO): NO